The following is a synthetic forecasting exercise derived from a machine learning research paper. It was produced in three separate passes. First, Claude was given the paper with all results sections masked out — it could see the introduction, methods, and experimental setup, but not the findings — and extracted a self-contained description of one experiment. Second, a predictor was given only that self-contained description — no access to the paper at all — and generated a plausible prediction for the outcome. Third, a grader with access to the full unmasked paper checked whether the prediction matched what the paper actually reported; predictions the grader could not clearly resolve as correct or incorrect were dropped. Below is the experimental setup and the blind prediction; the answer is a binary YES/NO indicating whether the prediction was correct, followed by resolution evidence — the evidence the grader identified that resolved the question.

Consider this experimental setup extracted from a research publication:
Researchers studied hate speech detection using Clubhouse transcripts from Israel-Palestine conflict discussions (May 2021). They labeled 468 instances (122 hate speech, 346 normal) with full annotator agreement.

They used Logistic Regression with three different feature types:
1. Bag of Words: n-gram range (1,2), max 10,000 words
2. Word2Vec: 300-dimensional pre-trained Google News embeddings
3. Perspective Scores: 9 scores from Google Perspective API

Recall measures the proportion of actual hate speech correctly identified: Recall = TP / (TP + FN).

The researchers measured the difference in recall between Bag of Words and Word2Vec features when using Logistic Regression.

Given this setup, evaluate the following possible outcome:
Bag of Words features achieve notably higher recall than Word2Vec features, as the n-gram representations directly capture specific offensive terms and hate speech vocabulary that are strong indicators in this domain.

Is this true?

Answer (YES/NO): NO